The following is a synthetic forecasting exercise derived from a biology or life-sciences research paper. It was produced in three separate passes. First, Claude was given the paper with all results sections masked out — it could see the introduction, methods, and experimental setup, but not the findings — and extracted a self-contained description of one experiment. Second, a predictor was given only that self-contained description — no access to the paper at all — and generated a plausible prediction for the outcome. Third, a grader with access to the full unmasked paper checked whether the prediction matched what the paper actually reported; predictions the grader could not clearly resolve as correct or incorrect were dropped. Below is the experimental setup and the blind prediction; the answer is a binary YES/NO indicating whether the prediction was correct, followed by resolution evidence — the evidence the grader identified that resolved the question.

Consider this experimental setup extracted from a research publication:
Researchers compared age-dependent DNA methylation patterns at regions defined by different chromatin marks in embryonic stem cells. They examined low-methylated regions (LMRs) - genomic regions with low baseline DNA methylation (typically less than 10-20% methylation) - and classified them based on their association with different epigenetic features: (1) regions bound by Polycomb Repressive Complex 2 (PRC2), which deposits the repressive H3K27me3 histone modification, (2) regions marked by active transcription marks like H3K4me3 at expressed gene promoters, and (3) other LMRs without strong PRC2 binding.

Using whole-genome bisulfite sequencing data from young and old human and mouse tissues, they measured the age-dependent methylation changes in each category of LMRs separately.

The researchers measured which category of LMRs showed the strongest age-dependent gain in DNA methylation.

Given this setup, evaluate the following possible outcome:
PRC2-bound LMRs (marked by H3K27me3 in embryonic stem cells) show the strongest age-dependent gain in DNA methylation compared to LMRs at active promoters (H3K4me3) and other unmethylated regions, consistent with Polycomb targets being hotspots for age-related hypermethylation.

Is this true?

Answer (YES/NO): YES